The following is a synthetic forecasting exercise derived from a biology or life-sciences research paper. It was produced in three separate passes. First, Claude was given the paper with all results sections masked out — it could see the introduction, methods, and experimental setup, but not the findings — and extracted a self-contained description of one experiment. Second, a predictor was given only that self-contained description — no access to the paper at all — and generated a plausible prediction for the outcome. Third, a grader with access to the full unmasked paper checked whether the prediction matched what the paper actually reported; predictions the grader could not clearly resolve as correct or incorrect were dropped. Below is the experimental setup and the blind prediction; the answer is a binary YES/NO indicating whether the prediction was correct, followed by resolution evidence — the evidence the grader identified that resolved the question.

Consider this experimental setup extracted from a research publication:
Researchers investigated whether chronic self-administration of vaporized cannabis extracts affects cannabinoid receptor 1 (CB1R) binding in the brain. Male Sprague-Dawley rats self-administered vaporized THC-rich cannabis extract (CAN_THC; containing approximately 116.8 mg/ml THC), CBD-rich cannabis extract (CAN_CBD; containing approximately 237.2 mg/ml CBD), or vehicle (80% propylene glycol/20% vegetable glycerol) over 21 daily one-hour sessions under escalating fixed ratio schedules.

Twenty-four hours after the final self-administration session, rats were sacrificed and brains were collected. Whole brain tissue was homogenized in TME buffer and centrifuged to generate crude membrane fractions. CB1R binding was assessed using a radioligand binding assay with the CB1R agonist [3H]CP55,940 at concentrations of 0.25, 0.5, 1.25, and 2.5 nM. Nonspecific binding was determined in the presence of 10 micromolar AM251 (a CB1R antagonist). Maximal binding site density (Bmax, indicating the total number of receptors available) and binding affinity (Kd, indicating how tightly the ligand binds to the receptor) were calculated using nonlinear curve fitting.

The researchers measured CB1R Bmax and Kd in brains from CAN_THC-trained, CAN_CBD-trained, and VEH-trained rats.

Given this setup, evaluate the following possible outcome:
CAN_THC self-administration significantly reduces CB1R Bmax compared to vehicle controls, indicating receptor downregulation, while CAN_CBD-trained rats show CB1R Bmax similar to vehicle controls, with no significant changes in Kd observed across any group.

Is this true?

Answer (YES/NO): YES